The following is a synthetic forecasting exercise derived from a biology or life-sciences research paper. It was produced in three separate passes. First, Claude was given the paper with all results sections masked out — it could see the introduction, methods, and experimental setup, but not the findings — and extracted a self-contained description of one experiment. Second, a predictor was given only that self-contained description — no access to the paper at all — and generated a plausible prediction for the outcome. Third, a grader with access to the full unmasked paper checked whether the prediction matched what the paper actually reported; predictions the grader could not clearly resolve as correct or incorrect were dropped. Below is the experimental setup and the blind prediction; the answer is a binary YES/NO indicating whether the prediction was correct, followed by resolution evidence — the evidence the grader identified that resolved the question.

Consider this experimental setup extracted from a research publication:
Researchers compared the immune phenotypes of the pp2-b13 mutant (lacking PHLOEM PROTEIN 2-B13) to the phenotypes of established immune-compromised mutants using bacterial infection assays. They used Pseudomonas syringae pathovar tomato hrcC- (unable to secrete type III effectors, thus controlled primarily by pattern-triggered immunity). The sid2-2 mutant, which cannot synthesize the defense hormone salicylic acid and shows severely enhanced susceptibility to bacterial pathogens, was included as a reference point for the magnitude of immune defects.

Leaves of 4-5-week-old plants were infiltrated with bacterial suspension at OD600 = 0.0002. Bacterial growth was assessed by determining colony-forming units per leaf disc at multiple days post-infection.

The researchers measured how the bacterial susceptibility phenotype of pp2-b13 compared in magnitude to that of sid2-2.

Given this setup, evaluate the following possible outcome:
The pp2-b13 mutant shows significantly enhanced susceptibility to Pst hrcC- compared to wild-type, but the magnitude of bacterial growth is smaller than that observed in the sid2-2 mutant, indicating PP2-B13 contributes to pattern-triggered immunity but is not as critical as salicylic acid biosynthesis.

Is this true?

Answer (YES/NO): YES